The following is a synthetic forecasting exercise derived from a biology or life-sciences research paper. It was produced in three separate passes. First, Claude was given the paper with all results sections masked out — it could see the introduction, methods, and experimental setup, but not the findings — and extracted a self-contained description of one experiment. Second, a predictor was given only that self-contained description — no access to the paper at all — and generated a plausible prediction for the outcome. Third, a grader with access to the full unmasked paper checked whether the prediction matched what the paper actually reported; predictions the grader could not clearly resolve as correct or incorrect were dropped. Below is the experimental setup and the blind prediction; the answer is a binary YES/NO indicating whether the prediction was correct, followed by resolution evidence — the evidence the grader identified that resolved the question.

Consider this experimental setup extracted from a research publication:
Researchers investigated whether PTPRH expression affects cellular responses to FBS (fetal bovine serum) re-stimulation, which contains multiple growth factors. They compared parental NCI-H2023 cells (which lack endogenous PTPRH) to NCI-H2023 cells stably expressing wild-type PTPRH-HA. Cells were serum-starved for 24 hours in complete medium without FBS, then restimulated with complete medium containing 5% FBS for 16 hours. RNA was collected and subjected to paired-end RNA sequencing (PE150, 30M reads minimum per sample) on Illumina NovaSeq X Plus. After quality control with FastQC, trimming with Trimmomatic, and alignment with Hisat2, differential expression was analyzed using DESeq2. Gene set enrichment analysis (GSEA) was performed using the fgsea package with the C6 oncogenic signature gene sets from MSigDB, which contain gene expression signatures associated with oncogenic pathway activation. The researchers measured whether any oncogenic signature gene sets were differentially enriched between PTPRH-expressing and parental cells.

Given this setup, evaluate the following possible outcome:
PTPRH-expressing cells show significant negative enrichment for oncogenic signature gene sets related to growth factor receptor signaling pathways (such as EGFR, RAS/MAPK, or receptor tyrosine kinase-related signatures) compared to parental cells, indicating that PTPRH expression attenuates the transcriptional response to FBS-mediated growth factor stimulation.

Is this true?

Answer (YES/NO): YES